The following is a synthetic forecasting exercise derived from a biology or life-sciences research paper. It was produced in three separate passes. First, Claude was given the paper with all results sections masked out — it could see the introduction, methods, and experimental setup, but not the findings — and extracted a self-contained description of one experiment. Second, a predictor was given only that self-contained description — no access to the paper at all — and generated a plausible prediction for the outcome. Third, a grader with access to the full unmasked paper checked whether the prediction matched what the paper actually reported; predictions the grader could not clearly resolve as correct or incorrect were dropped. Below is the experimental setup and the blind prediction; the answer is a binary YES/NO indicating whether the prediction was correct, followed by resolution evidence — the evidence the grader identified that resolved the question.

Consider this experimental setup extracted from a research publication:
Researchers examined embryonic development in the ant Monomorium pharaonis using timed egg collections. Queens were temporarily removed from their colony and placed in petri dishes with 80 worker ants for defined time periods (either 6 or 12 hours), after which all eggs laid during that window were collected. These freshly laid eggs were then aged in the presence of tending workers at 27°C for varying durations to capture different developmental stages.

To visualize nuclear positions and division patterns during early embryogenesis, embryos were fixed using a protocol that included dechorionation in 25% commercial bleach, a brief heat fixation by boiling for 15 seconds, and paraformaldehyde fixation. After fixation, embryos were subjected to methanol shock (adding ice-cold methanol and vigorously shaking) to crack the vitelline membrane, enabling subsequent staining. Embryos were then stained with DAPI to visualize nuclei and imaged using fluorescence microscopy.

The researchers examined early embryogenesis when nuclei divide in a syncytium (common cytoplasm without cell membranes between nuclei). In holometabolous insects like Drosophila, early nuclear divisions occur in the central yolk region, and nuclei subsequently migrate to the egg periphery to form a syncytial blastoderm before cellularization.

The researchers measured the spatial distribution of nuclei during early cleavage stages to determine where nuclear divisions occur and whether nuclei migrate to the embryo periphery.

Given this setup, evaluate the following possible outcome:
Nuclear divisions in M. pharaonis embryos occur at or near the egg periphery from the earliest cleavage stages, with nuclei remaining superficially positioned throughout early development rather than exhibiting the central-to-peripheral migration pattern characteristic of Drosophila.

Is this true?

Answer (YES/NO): NO